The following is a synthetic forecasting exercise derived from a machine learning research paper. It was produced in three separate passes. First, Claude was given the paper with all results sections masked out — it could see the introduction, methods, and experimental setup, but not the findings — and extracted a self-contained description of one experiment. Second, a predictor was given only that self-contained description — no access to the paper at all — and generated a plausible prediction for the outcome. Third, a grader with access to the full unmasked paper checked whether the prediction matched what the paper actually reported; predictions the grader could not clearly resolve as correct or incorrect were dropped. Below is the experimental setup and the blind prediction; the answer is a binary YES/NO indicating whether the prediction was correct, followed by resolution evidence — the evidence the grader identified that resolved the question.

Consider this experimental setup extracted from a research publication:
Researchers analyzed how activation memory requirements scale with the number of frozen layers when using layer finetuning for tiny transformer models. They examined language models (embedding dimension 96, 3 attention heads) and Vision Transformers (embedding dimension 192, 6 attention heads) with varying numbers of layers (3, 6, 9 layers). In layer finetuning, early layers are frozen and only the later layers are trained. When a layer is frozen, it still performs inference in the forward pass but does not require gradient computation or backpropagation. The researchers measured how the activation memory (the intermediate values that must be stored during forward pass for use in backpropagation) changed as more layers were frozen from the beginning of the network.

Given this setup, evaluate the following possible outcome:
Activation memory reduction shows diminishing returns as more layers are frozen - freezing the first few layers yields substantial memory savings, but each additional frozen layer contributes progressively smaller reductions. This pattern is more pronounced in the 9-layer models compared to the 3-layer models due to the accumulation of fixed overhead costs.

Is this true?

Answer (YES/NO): NO